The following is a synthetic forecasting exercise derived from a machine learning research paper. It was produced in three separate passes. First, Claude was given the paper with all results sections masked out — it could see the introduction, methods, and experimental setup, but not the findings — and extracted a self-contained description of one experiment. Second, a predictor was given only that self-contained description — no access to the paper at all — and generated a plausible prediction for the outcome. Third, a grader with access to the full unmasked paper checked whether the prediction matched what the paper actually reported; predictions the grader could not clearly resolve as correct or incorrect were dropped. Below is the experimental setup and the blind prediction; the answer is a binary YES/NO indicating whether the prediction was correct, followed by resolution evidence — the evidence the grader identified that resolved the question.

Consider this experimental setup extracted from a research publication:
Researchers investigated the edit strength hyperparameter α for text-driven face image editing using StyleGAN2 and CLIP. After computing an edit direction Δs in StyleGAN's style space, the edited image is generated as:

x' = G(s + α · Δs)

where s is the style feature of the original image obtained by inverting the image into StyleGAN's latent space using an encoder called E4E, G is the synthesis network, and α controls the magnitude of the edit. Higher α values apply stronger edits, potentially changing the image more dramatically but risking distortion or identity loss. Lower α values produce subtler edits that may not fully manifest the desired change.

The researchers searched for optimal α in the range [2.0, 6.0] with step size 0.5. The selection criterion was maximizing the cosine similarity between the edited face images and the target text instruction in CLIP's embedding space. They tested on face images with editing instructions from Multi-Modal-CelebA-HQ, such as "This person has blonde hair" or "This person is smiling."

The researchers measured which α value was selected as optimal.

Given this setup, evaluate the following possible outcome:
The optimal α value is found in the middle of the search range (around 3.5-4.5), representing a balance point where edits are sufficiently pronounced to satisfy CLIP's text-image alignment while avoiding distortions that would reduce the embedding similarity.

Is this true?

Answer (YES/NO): NO